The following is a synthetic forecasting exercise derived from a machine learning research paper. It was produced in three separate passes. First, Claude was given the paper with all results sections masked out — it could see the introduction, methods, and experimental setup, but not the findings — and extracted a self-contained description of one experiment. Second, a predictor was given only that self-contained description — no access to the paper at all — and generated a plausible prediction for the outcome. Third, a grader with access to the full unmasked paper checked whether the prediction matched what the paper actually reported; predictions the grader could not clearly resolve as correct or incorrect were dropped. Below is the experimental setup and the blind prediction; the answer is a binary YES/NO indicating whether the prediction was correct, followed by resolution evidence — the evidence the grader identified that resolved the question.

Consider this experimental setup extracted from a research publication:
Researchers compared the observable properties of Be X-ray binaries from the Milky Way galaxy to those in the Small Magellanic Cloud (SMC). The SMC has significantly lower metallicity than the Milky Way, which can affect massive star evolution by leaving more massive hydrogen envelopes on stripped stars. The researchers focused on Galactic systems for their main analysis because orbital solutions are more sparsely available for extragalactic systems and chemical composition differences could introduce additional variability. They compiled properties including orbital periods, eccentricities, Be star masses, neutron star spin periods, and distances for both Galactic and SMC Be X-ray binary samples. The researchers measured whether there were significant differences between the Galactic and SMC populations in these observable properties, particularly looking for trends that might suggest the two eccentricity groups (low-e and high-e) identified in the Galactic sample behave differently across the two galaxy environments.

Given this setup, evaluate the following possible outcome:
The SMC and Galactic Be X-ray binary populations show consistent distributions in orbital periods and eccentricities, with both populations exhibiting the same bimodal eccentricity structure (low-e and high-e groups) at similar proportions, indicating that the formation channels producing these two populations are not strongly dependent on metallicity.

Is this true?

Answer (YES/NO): NO